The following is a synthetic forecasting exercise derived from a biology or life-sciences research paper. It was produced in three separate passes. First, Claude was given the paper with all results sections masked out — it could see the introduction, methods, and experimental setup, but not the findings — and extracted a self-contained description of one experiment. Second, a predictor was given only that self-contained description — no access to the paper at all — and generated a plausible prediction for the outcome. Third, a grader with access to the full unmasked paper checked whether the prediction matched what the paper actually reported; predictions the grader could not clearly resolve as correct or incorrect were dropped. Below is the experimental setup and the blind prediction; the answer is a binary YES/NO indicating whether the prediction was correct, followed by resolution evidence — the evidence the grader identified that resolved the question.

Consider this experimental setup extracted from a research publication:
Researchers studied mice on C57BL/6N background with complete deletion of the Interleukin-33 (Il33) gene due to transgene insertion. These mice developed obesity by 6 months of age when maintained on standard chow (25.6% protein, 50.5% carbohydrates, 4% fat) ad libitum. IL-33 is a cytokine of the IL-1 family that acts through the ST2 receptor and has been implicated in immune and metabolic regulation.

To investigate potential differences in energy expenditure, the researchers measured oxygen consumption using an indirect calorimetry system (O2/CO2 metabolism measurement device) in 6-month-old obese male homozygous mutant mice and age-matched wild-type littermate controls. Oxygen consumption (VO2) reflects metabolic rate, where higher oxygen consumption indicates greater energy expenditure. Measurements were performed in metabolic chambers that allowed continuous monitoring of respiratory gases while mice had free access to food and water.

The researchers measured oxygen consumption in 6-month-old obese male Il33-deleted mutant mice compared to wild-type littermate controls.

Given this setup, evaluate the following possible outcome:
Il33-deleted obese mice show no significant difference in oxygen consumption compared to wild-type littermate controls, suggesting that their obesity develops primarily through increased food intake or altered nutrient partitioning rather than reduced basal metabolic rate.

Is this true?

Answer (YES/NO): YES